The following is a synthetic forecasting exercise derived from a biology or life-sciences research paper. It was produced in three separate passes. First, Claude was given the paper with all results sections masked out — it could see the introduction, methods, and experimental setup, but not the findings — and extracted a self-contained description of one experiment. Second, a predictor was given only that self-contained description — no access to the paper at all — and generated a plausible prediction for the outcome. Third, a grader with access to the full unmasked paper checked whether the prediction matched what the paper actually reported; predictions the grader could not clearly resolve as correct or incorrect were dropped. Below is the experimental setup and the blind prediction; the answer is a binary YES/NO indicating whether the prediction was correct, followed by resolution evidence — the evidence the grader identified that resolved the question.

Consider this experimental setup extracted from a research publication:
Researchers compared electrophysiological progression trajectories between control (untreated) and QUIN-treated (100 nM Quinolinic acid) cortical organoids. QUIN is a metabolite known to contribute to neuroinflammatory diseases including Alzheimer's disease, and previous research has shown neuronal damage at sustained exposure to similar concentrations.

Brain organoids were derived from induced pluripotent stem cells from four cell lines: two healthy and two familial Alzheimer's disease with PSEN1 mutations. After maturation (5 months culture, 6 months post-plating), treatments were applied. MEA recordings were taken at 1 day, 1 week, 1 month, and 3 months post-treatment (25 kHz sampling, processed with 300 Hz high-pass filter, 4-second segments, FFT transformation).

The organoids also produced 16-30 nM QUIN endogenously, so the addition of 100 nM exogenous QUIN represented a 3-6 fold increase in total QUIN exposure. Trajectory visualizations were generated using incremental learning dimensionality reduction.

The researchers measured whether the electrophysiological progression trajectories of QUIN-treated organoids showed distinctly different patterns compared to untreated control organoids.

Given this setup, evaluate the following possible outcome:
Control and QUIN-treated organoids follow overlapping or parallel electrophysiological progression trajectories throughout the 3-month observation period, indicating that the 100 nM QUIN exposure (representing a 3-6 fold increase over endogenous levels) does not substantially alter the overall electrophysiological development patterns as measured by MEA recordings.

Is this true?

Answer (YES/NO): NO